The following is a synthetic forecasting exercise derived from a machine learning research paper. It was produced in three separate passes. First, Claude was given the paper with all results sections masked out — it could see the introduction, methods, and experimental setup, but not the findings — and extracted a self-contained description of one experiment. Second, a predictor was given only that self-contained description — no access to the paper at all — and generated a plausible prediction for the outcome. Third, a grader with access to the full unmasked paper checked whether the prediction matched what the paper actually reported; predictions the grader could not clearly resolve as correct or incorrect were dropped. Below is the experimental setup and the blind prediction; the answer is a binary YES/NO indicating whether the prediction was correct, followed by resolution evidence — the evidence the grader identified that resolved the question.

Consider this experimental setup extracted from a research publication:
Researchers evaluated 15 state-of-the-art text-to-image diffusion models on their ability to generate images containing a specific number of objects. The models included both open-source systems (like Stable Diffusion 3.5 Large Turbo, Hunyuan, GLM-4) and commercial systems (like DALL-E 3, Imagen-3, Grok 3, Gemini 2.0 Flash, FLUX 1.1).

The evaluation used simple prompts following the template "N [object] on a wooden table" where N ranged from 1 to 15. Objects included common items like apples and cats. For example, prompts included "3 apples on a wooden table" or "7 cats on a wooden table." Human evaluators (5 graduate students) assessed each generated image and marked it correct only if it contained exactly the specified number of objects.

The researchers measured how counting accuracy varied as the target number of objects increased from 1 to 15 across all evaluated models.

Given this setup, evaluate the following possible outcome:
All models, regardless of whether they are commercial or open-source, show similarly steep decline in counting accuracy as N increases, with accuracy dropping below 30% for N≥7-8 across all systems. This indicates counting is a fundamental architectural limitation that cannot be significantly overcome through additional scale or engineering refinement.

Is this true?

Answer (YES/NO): NO